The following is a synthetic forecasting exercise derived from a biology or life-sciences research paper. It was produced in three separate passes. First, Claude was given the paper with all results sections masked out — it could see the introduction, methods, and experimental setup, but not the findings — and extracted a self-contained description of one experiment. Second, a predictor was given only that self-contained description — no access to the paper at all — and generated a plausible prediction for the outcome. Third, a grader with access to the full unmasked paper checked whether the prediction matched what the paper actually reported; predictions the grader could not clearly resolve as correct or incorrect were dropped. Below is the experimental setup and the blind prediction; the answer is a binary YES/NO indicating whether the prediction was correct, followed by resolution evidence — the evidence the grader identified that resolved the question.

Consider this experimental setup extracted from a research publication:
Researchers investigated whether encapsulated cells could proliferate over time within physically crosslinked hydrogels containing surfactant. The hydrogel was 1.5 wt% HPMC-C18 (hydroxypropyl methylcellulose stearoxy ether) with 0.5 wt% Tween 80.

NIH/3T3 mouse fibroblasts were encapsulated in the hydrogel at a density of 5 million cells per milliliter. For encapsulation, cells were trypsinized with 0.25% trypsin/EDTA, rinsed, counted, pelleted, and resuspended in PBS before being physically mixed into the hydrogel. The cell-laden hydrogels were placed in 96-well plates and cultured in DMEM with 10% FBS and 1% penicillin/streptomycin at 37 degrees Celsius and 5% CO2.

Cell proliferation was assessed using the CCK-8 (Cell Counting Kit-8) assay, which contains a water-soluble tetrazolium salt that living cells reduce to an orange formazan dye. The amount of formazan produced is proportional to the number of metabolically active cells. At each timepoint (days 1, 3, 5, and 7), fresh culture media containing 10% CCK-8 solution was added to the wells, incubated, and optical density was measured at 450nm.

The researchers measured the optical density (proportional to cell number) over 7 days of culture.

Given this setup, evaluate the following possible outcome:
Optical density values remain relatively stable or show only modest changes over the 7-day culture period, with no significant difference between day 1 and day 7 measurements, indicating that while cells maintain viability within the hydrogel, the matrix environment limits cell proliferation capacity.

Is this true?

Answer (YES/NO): NO